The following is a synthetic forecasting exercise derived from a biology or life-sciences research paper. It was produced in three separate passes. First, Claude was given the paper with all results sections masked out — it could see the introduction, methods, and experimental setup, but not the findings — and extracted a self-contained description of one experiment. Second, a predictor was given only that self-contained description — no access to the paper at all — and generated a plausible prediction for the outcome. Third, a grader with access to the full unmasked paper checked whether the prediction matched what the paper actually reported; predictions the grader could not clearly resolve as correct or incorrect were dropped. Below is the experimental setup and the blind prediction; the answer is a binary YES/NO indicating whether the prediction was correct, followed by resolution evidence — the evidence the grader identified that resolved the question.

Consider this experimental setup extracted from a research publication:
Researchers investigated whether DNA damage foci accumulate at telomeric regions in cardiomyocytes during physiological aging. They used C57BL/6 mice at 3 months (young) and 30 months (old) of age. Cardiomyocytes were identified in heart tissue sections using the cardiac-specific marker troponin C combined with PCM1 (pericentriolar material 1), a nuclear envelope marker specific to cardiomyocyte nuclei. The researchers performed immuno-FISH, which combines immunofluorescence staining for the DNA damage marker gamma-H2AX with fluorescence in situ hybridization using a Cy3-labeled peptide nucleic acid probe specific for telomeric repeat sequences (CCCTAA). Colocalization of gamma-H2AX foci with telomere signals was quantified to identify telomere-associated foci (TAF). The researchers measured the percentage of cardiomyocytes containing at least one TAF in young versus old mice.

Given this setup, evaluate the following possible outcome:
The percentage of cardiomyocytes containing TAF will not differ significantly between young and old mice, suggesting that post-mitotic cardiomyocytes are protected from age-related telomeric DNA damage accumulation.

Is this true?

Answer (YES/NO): NO